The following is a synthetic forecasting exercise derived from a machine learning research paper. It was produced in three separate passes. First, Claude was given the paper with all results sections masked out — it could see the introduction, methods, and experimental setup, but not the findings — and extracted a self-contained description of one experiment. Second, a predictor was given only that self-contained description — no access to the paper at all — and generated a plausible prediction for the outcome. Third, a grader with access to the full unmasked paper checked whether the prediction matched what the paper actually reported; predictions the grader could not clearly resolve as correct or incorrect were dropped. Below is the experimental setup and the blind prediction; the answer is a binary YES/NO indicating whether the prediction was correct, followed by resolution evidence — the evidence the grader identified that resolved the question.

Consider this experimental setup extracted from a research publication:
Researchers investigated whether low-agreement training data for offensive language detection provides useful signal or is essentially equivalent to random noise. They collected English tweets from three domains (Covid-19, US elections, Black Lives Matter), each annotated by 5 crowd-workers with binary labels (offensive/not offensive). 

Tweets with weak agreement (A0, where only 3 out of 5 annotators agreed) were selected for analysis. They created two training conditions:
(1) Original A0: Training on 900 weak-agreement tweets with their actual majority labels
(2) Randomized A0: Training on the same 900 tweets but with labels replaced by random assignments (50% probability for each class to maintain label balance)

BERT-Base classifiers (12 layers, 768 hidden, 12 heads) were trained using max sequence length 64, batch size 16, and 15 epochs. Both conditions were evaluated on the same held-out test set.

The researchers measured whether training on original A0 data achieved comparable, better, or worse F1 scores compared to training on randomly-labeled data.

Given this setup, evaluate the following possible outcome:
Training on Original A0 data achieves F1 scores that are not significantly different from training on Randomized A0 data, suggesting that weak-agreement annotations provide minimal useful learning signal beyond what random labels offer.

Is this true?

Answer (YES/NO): NO